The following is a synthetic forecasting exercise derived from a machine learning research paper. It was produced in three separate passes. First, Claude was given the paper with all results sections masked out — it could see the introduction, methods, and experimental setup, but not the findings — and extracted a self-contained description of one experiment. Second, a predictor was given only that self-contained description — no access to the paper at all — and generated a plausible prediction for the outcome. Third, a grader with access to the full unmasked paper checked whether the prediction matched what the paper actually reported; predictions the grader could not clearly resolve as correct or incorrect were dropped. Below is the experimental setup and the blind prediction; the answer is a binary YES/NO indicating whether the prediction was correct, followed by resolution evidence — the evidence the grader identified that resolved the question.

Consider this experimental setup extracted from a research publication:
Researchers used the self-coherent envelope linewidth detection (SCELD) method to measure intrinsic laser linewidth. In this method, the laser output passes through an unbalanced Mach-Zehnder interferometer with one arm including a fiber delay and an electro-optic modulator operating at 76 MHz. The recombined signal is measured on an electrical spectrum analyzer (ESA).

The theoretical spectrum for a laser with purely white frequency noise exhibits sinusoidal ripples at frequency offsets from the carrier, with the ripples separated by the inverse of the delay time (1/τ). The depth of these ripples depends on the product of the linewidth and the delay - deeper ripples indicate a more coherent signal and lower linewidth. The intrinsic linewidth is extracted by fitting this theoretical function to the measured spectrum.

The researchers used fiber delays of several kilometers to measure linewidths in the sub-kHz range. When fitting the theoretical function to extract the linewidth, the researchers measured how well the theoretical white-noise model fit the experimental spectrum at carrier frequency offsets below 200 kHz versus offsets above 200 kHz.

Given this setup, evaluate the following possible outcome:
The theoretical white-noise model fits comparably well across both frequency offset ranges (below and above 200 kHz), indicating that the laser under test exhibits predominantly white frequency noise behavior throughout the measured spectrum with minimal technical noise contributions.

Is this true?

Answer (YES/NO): NO